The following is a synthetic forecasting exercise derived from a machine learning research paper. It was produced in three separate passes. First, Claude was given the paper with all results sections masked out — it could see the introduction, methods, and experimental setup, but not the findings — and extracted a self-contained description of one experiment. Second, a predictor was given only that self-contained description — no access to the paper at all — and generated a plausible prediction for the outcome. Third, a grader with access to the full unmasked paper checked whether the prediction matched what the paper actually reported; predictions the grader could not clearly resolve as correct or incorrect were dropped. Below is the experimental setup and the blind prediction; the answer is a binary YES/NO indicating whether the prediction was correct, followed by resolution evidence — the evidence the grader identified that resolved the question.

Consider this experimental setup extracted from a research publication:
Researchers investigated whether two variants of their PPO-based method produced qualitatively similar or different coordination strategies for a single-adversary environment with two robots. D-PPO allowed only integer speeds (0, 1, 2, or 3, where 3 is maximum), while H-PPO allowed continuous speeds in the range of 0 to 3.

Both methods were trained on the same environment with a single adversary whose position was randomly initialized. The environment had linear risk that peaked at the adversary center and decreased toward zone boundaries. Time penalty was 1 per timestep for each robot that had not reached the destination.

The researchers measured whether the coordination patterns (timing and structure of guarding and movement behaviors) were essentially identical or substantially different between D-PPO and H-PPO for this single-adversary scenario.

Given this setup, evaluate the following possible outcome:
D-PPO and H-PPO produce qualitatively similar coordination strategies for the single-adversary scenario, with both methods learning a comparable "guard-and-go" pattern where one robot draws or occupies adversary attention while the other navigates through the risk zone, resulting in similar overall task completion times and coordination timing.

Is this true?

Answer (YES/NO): YES